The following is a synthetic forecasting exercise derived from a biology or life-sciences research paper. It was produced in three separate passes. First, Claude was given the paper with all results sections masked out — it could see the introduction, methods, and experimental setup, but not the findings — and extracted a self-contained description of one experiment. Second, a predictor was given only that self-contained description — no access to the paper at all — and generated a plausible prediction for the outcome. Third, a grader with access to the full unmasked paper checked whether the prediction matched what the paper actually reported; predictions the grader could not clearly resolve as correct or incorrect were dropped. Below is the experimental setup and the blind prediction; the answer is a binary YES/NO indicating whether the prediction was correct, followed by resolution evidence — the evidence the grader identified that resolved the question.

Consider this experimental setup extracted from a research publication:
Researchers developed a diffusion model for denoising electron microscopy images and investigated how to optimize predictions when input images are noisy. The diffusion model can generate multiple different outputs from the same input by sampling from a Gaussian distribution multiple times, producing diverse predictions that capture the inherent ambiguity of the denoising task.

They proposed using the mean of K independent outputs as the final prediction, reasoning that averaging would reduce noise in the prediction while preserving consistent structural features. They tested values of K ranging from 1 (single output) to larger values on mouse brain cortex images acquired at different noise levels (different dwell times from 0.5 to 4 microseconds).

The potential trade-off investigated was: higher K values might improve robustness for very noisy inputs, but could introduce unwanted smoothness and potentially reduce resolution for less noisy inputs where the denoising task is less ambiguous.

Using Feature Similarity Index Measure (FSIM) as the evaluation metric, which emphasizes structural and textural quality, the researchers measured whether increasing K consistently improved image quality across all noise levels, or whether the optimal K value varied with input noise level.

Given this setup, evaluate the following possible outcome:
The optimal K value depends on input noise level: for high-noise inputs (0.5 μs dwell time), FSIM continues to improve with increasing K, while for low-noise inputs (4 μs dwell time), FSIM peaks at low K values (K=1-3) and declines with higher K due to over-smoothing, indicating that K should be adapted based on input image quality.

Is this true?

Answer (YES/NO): NO